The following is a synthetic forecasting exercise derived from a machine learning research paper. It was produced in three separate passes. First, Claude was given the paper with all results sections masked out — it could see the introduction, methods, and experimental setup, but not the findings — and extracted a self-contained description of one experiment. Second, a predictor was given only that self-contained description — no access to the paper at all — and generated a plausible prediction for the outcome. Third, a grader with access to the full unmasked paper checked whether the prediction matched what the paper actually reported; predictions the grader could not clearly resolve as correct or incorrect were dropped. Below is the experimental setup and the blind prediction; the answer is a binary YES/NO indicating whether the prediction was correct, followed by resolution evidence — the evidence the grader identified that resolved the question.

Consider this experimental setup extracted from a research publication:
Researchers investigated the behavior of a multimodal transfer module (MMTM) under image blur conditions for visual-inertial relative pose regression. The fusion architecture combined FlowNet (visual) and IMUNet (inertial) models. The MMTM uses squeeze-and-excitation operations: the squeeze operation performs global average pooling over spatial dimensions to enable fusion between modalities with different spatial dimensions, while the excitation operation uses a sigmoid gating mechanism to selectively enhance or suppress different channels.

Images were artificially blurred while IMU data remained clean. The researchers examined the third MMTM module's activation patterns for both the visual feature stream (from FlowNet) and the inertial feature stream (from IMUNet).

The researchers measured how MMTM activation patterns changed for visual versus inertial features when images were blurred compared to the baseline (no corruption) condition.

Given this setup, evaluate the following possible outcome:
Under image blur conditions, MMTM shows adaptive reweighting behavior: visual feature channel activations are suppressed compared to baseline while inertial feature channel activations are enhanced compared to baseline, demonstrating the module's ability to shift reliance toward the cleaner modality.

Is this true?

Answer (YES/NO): YES